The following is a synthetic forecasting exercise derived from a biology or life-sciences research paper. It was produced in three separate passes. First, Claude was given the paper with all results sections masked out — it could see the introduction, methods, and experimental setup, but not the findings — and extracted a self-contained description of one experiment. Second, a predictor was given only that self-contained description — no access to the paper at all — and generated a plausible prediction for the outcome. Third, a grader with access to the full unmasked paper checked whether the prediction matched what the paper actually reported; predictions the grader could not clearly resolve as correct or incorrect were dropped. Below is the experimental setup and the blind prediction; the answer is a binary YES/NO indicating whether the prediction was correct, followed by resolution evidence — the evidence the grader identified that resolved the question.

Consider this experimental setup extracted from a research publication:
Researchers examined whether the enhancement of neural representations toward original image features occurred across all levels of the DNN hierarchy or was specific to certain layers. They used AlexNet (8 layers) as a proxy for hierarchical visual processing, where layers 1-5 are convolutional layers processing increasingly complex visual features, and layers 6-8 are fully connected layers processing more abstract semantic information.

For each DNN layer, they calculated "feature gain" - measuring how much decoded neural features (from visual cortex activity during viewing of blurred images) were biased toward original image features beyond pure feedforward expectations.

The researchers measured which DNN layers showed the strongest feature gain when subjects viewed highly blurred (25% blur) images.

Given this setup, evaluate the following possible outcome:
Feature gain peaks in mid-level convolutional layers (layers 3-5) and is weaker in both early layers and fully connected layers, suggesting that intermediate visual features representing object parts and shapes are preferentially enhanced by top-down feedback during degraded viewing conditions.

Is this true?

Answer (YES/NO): NO